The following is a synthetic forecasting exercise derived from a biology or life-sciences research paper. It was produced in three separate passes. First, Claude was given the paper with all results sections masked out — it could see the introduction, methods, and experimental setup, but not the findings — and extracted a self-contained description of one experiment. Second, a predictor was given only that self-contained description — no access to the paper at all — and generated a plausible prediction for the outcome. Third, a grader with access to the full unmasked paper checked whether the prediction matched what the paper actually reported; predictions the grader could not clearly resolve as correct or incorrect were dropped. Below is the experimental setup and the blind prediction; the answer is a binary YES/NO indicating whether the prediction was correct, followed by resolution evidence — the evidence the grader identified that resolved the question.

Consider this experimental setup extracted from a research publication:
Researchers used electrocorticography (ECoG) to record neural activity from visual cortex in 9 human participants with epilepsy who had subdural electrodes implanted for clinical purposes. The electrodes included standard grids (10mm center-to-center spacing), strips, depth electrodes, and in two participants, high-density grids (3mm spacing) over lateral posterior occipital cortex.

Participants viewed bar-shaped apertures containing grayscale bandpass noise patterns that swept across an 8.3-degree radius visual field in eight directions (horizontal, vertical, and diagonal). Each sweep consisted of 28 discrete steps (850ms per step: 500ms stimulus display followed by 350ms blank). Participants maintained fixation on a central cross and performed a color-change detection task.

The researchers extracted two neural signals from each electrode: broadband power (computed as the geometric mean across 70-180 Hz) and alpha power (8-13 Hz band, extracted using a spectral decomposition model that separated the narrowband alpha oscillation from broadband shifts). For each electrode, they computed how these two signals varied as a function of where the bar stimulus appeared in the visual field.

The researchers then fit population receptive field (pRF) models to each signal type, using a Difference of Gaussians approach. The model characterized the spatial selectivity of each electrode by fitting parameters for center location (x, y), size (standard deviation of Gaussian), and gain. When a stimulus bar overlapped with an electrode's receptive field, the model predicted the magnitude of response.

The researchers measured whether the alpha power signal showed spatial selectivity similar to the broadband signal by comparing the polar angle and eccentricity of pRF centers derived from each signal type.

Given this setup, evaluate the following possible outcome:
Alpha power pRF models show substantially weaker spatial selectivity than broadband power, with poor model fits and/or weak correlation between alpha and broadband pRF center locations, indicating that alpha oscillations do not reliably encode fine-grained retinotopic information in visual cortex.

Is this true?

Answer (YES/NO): NO